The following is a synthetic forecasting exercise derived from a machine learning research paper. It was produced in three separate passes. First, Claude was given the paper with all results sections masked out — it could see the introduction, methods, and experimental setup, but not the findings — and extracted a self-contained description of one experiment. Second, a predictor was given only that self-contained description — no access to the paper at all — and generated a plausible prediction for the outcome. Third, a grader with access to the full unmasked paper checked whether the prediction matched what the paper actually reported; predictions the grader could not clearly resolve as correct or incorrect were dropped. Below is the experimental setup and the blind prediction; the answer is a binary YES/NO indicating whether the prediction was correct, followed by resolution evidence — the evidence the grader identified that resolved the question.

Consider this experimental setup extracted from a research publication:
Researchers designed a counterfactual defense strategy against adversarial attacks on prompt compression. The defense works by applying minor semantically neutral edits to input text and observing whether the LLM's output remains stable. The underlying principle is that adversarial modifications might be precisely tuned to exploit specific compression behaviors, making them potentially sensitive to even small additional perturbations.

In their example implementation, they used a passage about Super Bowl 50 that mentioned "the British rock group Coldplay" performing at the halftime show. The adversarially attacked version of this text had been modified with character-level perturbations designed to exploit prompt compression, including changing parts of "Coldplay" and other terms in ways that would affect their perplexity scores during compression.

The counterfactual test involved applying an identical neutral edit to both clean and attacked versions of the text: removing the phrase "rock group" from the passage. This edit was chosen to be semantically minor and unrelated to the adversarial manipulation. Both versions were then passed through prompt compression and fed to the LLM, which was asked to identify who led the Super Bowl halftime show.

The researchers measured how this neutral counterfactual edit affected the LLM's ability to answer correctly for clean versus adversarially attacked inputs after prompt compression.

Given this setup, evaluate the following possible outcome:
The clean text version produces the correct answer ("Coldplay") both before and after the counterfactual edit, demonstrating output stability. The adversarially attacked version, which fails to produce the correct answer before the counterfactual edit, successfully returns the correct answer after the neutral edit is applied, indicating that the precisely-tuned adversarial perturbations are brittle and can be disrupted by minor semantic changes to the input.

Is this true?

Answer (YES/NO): NO